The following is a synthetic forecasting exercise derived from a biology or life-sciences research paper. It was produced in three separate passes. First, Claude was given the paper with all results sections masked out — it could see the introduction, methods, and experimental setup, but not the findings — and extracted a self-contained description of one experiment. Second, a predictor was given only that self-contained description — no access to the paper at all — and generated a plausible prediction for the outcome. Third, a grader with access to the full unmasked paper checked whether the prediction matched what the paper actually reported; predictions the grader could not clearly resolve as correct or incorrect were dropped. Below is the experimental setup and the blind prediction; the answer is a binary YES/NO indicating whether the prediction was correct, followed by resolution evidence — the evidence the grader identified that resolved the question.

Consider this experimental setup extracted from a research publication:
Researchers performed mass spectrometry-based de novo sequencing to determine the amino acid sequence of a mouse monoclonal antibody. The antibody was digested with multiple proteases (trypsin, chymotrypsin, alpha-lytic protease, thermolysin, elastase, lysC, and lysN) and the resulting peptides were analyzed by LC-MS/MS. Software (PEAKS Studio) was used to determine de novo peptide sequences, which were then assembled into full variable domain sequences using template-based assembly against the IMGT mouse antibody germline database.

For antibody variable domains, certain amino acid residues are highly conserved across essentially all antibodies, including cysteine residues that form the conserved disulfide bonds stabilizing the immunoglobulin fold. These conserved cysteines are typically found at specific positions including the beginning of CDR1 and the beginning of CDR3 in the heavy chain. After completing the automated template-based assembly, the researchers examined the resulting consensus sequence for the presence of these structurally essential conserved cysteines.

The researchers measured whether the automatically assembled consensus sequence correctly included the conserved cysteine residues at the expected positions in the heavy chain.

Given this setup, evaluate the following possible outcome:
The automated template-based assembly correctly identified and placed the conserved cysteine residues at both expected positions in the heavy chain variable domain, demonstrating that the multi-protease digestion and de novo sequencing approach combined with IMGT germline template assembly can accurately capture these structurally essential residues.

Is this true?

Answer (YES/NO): NO